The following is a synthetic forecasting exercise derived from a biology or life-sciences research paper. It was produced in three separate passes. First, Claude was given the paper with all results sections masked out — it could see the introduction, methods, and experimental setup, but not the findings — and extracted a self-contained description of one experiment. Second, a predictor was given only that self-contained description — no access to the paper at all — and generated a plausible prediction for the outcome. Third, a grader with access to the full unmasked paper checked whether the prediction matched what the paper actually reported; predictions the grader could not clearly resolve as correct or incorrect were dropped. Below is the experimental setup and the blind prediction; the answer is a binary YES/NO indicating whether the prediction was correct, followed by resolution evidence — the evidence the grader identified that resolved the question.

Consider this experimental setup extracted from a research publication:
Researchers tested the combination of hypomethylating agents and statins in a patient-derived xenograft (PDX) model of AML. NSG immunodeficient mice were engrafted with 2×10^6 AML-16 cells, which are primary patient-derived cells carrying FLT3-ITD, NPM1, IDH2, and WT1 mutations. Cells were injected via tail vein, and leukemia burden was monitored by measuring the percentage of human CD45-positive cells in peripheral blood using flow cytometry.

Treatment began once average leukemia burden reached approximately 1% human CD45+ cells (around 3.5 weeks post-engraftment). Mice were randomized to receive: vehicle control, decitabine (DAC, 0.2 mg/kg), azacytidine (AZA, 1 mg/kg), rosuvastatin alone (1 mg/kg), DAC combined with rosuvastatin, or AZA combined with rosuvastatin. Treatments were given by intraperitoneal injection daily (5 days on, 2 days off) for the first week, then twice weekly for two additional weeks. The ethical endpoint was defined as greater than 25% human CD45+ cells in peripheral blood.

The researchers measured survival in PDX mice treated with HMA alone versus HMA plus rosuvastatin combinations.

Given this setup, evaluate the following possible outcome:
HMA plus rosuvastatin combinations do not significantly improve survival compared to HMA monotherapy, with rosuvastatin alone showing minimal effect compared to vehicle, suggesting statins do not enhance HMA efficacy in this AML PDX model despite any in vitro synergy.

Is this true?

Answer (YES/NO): NO